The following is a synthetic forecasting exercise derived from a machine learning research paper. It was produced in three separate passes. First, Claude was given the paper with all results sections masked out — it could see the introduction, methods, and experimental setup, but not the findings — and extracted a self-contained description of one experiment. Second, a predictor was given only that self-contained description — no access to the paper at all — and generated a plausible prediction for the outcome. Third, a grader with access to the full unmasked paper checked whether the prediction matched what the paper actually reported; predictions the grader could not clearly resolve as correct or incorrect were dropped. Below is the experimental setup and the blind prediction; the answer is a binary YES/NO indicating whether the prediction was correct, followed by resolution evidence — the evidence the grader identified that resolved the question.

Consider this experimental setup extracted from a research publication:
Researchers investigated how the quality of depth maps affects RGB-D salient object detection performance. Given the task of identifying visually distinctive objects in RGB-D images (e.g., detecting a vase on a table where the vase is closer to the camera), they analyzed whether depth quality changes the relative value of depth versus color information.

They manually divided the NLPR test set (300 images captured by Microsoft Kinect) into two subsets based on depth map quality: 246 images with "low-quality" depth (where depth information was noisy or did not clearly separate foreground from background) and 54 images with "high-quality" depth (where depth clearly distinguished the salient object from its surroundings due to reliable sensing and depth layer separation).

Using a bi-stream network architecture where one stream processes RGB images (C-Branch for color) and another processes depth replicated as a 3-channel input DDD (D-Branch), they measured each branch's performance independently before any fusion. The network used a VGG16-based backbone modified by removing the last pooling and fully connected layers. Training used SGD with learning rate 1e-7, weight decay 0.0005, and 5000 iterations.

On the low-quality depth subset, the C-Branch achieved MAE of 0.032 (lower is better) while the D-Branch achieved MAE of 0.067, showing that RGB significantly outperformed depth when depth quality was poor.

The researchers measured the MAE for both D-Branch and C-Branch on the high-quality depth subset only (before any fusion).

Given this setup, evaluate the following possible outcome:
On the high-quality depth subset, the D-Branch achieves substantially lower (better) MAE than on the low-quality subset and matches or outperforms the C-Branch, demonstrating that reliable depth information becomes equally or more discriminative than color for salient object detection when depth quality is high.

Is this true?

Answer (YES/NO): YES